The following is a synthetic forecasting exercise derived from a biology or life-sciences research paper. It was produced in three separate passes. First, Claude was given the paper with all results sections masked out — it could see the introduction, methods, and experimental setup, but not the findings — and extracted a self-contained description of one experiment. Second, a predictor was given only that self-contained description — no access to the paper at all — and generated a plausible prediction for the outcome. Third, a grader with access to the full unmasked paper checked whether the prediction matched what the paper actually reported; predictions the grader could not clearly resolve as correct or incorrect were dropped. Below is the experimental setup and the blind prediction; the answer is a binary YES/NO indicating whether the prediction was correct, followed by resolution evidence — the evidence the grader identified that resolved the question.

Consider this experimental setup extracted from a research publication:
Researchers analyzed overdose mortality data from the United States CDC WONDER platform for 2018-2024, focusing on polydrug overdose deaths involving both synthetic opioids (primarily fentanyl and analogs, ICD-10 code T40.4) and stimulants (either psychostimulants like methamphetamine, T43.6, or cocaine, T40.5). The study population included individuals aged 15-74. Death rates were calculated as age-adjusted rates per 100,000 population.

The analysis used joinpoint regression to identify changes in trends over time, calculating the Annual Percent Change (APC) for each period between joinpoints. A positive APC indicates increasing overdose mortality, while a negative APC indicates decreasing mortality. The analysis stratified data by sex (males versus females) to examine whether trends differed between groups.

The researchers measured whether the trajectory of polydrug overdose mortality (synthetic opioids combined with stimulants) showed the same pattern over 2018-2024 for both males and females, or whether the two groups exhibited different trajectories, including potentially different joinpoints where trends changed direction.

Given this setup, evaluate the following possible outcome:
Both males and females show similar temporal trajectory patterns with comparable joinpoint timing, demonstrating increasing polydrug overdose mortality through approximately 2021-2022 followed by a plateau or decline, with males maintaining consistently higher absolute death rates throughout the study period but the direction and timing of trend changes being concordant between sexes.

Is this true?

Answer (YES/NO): NO